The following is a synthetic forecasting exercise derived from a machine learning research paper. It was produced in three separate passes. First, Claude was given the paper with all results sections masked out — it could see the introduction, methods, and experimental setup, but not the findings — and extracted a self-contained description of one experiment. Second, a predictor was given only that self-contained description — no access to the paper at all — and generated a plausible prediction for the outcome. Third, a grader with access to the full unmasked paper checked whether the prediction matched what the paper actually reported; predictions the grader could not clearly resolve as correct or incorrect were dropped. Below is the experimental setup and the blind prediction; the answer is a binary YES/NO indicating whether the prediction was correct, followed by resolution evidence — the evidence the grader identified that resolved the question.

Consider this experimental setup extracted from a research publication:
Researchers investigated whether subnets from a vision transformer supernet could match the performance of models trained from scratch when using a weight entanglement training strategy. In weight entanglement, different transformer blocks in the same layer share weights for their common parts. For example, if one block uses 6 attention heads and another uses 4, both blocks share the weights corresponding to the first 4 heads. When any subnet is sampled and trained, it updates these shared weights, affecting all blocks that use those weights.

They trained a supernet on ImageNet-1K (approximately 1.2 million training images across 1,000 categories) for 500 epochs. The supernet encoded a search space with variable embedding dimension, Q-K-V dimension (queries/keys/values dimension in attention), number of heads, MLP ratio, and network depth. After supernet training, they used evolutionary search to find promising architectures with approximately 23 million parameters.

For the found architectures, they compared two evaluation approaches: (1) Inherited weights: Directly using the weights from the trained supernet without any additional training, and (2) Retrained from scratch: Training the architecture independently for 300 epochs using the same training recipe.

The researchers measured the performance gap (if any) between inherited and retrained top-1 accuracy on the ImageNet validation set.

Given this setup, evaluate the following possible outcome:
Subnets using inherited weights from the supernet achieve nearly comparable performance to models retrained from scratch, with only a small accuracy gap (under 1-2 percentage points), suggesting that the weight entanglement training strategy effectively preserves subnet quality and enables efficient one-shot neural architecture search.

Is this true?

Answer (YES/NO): YES